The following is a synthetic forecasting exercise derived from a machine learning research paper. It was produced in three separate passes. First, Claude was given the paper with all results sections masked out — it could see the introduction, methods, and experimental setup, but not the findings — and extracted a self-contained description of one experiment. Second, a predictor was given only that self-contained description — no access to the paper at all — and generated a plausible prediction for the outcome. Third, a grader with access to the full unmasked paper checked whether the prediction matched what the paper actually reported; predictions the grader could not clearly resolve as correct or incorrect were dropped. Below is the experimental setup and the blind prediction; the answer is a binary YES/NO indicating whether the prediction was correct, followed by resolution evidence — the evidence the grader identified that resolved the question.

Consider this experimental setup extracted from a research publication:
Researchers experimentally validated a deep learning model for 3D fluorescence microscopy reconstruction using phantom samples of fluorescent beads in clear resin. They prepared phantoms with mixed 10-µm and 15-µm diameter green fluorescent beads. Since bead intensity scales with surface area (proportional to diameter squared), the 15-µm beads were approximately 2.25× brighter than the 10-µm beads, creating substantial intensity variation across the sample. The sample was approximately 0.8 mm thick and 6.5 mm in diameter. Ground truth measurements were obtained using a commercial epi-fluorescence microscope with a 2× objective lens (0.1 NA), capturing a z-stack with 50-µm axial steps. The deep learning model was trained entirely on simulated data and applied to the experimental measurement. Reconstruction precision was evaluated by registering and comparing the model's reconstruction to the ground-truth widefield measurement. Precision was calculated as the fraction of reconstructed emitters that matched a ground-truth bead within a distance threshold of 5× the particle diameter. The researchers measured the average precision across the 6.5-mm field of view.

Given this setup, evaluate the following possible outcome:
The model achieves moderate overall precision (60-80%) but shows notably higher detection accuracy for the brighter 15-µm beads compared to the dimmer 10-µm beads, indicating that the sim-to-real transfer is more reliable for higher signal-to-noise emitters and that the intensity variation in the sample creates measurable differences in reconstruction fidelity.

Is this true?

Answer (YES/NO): NO